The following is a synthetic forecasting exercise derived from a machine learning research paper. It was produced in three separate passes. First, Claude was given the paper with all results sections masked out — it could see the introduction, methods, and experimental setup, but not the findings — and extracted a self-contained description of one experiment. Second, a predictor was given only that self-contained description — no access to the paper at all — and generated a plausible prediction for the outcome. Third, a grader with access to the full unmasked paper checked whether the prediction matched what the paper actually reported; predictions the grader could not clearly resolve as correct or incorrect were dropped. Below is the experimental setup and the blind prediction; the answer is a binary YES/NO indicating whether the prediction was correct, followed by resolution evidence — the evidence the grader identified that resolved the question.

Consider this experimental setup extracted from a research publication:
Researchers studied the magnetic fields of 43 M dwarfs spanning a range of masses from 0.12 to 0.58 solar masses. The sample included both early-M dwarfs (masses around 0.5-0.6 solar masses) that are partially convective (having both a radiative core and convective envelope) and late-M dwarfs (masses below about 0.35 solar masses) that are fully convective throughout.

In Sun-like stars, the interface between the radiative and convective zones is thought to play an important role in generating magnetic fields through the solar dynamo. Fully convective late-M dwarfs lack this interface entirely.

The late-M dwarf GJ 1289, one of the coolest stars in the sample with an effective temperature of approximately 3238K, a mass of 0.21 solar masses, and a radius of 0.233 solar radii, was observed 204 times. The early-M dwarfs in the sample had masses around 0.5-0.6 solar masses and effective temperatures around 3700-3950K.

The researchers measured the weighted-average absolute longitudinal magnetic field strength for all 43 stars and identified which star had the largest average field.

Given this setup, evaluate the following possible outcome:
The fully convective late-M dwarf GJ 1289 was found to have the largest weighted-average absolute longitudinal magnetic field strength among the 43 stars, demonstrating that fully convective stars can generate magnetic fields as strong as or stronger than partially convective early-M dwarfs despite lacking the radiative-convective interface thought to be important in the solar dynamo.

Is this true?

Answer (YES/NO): YES